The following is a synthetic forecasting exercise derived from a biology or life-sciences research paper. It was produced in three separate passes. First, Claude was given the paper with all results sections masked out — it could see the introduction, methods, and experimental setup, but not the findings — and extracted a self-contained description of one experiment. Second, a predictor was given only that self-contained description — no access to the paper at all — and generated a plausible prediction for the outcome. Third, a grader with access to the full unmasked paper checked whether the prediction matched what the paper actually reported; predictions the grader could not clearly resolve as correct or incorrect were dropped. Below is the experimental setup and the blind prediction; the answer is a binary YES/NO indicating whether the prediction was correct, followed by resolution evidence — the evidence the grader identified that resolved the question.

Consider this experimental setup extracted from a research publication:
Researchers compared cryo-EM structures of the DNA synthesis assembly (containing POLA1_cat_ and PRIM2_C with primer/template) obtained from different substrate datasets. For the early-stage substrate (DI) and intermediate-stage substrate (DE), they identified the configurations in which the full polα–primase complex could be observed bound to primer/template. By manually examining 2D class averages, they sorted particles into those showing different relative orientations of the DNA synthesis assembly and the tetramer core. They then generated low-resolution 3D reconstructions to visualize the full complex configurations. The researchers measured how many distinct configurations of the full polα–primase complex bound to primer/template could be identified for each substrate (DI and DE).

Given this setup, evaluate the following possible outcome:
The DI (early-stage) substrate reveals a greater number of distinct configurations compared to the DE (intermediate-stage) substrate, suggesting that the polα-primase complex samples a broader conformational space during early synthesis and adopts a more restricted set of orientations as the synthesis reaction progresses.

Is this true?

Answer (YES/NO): NO